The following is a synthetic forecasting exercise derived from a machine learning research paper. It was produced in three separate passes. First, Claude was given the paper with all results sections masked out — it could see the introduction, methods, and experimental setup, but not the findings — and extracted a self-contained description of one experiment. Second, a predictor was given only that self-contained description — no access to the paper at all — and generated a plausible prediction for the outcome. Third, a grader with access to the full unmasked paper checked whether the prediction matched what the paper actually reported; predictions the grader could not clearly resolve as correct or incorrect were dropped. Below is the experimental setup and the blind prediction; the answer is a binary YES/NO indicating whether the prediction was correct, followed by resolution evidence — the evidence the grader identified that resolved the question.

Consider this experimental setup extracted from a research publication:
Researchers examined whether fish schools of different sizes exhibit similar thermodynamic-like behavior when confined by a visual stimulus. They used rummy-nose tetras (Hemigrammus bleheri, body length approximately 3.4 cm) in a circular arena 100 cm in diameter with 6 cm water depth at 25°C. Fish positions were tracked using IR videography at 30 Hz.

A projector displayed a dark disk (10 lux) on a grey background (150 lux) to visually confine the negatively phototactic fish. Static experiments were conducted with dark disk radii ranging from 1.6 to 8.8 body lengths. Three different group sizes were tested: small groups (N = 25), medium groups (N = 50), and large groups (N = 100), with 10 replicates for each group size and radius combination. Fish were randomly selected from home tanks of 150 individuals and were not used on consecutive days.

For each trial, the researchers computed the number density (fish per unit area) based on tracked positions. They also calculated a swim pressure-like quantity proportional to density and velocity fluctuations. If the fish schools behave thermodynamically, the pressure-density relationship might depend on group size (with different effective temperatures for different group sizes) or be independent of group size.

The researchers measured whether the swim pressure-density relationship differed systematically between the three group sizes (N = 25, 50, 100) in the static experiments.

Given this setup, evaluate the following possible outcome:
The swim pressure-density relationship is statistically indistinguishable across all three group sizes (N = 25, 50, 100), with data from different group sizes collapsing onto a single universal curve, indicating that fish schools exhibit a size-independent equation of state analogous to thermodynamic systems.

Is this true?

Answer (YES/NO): YES